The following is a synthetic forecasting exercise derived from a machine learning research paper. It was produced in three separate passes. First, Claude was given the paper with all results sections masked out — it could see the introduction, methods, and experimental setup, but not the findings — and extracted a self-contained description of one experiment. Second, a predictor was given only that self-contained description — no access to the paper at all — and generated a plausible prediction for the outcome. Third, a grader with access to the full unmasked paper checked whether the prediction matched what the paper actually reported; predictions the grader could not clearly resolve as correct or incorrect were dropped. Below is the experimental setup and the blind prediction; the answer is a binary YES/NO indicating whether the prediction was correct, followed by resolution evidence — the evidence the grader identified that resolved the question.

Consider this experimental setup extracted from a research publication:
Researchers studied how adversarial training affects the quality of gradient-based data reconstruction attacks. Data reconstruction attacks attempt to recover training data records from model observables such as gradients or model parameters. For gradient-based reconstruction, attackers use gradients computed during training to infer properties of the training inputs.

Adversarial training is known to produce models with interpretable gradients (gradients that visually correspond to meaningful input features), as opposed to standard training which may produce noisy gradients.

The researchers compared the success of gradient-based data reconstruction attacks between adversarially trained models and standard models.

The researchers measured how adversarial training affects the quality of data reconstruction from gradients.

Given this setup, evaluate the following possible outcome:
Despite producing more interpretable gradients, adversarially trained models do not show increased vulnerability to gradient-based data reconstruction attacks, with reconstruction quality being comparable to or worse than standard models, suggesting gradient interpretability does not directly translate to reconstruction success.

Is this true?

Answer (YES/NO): NO